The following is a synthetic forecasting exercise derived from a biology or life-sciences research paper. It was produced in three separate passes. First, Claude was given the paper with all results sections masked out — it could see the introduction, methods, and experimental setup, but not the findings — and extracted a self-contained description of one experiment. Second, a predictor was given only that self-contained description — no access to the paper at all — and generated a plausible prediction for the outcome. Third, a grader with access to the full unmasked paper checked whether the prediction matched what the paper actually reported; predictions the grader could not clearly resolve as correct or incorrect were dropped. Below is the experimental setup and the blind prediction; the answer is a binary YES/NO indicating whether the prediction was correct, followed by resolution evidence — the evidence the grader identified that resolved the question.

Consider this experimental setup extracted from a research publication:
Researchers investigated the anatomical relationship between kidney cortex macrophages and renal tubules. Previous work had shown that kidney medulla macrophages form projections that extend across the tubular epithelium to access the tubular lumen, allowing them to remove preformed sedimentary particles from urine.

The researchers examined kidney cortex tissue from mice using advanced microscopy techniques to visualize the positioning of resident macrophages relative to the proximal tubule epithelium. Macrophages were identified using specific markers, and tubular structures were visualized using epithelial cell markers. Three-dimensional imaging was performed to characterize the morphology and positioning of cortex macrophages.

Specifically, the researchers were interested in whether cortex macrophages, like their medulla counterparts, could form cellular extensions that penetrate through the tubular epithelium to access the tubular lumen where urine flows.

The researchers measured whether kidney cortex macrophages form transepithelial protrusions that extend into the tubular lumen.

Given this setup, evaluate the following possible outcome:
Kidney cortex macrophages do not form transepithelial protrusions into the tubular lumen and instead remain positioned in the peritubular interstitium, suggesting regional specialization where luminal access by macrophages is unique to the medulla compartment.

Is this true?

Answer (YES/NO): NO